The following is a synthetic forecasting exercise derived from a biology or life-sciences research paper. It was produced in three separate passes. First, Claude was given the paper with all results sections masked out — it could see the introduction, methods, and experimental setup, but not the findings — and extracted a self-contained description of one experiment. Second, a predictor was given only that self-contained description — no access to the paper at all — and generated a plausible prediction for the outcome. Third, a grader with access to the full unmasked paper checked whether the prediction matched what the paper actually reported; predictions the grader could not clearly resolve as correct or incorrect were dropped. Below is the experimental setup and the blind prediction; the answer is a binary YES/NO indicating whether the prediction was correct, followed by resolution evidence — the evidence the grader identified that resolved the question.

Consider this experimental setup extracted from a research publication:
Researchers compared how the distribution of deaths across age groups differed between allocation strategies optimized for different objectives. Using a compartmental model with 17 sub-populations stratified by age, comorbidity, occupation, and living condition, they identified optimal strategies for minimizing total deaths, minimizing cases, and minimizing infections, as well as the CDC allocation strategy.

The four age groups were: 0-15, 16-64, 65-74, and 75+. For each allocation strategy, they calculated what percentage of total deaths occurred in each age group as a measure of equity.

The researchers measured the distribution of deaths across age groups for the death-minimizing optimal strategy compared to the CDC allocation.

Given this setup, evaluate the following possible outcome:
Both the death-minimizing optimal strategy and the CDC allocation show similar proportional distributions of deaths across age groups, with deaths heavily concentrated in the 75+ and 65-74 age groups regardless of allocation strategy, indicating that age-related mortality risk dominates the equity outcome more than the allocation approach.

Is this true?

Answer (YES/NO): NO